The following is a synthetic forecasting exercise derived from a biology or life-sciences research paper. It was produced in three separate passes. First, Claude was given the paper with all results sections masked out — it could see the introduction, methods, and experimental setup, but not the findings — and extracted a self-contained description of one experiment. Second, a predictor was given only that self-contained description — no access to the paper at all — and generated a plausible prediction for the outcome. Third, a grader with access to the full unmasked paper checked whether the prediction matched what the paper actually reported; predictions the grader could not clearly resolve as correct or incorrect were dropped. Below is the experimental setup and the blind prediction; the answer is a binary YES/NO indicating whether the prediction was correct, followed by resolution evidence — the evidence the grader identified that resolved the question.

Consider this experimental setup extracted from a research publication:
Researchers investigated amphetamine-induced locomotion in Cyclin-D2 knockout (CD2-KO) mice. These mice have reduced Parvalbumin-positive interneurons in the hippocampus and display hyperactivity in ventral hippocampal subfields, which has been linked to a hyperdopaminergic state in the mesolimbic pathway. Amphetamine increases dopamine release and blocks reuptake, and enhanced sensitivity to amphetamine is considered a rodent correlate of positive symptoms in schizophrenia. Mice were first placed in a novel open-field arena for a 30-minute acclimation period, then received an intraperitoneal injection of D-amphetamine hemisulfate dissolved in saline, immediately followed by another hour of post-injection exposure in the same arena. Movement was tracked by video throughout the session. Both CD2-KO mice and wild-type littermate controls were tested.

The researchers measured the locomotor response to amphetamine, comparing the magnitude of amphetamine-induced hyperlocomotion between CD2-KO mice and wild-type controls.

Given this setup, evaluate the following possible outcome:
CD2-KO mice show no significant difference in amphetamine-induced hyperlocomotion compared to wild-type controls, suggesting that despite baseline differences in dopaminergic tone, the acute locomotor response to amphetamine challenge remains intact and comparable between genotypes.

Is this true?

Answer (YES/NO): YES